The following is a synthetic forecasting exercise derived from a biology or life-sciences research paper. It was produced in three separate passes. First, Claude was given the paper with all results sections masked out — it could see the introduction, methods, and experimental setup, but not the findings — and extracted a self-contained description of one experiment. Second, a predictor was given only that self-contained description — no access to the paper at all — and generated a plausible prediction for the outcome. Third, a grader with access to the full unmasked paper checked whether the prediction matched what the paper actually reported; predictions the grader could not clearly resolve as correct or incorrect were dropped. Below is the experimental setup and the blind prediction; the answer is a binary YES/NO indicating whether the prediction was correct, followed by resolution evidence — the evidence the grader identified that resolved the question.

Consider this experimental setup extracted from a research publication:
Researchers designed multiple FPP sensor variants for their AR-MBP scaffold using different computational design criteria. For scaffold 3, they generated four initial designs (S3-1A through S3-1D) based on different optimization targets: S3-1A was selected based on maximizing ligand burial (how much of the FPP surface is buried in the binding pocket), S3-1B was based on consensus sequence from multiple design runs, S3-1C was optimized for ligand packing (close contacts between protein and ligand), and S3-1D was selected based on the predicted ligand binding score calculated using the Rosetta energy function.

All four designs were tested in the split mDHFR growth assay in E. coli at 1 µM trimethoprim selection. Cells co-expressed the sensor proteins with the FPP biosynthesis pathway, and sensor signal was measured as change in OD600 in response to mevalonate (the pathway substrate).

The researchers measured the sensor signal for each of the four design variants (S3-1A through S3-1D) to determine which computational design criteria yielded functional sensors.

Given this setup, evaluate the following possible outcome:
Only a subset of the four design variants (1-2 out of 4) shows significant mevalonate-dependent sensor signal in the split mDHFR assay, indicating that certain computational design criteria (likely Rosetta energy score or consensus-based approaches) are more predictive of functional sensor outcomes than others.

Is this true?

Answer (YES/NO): NO